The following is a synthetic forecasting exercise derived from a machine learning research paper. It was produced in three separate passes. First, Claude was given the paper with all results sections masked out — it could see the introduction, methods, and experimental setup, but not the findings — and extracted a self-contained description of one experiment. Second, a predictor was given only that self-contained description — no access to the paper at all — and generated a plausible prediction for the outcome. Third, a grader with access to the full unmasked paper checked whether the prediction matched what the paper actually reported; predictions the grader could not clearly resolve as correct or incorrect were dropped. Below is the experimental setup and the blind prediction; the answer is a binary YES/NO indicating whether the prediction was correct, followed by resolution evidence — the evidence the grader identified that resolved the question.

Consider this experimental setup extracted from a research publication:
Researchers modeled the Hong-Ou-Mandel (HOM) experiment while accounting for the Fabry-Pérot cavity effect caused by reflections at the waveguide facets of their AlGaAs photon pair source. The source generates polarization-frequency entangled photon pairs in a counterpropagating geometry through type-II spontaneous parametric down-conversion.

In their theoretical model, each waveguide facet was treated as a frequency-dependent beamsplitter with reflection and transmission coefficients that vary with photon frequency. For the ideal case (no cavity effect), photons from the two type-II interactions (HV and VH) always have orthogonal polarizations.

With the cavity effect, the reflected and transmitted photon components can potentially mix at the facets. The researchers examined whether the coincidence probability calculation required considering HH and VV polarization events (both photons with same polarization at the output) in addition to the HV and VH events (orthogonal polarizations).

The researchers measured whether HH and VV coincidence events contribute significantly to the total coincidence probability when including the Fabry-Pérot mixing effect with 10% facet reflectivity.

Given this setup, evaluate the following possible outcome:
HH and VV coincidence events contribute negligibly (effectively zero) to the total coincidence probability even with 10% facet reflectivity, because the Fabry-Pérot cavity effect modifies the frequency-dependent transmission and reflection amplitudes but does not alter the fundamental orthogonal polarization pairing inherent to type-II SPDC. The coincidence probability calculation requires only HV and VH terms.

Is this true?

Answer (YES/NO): YES